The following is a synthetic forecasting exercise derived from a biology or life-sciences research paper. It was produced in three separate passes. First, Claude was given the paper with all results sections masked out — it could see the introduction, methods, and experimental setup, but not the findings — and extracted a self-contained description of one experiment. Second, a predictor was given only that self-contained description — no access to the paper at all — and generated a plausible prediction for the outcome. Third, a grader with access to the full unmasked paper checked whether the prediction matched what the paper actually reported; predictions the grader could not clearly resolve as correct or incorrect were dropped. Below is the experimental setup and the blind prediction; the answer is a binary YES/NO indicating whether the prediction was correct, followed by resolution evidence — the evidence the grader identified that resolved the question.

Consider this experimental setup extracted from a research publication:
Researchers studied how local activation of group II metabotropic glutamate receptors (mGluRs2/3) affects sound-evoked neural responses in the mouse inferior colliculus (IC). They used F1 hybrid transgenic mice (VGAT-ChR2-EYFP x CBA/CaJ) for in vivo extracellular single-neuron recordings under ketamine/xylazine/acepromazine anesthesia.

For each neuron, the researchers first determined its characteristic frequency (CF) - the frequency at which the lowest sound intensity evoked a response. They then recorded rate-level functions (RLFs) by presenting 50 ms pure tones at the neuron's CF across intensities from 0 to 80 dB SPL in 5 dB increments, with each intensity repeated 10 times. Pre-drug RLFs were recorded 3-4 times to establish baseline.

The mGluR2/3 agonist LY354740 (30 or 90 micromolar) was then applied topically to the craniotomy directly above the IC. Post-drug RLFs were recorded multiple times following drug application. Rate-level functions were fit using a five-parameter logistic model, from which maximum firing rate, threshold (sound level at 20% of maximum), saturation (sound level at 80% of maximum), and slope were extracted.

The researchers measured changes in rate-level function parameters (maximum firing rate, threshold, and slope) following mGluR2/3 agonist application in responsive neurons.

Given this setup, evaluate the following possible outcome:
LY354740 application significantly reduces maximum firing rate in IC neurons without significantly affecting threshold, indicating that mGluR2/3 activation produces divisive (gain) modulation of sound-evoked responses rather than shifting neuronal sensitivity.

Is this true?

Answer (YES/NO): NO